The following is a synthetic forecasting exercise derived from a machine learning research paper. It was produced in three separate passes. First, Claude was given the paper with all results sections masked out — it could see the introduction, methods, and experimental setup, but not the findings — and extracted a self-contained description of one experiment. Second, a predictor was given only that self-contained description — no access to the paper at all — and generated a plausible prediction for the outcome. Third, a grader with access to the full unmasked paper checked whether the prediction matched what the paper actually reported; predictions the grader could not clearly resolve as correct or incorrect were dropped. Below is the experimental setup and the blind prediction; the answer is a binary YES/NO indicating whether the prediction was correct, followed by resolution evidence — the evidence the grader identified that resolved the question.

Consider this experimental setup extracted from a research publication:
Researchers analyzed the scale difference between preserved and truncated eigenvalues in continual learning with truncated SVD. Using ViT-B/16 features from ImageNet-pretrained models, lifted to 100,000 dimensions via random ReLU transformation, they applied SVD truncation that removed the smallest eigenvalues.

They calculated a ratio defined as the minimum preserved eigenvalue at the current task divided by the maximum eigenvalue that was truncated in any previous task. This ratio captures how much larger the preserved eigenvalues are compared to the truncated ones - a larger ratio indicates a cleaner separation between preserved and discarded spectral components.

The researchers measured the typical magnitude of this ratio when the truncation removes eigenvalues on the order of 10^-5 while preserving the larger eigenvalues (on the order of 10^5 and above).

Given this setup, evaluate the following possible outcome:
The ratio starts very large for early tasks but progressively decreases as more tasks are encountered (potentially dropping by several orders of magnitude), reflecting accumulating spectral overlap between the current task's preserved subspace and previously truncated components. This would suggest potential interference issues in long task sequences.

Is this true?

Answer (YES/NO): NO